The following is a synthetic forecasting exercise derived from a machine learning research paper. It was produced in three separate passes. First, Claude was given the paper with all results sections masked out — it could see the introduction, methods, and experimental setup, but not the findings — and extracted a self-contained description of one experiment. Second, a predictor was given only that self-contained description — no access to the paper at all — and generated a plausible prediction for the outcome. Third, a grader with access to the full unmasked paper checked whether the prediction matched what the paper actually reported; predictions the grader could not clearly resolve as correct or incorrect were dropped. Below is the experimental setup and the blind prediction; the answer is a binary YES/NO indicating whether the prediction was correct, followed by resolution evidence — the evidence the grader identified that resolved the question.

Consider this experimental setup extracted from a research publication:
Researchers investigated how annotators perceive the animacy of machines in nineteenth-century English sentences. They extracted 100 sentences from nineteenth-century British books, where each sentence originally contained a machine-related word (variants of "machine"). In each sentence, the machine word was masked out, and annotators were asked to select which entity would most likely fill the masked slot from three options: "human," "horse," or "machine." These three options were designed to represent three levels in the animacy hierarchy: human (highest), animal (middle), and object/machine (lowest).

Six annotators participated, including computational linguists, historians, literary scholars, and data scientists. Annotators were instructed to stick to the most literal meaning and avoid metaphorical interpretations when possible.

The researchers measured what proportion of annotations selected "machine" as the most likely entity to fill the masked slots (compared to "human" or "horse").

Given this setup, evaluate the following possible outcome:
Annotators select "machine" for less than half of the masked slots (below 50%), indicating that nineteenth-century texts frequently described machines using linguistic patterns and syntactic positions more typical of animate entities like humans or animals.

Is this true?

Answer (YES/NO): NO